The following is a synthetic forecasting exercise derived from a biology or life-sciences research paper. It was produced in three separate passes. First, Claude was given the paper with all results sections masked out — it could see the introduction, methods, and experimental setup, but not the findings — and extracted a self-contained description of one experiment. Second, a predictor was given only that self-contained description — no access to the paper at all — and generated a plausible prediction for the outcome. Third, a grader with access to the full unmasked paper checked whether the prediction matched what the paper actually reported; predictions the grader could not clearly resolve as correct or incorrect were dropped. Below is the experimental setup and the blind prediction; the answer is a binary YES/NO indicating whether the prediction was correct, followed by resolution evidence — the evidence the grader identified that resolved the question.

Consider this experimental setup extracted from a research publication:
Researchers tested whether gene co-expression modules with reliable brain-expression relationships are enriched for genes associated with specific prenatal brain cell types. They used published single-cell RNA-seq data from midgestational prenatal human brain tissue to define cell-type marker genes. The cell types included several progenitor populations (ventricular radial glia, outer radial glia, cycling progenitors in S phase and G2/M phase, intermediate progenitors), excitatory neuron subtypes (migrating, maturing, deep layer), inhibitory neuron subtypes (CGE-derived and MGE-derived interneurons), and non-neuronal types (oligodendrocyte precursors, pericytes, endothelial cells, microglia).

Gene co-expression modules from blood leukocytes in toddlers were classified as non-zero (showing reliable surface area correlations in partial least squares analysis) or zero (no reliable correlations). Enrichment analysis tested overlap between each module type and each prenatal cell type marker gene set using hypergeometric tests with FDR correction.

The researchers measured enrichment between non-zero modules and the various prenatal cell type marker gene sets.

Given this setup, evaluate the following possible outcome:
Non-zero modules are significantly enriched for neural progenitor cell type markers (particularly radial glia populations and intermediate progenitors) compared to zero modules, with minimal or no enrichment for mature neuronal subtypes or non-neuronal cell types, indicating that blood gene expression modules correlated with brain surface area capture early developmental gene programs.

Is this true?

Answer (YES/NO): NO